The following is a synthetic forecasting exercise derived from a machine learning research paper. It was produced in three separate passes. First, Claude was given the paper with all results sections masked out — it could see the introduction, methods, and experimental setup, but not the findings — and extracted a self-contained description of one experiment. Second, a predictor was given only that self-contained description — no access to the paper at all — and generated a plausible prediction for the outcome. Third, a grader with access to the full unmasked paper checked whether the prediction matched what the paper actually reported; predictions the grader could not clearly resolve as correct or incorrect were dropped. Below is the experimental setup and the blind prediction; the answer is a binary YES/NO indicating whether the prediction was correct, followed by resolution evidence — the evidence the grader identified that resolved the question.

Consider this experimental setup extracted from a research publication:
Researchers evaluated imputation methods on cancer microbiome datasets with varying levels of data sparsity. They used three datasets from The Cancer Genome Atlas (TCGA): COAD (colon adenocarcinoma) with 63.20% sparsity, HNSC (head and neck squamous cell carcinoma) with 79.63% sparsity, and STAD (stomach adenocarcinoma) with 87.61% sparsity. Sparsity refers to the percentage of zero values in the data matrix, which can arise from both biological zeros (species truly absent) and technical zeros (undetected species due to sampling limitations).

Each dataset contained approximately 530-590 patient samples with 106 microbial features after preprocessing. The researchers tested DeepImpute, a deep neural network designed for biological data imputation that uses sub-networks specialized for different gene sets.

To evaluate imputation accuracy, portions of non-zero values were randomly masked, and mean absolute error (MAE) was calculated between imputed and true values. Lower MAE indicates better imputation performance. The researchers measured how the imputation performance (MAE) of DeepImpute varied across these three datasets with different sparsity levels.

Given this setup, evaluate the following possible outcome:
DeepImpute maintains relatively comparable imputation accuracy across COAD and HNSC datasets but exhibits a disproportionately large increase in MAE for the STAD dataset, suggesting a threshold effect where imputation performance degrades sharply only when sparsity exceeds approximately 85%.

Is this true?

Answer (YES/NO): NO